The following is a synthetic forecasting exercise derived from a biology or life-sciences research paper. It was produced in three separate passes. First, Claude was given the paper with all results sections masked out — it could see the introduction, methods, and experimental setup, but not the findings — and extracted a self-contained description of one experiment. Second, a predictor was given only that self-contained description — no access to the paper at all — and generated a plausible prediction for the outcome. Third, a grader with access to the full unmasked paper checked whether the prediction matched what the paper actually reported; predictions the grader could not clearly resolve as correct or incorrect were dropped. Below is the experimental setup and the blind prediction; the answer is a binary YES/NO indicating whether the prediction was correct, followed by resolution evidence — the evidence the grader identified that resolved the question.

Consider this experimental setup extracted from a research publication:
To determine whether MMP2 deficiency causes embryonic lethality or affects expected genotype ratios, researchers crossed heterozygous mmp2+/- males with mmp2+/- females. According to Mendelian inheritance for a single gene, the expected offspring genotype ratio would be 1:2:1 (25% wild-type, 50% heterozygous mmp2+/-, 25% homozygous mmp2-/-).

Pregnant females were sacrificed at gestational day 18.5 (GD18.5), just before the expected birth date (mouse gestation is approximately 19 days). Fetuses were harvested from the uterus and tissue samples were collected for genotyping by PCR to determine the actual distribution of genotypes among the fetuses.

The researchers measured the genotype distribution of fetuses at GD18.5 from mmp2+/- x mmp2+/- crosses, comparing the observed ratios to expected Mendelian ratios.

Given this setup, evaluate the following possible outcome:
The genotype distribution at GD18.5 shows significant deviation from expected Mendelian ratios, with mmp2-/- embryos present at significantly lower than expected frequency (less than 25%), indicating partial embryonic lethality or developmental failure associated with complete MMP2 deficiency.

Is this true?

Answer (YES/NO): NO